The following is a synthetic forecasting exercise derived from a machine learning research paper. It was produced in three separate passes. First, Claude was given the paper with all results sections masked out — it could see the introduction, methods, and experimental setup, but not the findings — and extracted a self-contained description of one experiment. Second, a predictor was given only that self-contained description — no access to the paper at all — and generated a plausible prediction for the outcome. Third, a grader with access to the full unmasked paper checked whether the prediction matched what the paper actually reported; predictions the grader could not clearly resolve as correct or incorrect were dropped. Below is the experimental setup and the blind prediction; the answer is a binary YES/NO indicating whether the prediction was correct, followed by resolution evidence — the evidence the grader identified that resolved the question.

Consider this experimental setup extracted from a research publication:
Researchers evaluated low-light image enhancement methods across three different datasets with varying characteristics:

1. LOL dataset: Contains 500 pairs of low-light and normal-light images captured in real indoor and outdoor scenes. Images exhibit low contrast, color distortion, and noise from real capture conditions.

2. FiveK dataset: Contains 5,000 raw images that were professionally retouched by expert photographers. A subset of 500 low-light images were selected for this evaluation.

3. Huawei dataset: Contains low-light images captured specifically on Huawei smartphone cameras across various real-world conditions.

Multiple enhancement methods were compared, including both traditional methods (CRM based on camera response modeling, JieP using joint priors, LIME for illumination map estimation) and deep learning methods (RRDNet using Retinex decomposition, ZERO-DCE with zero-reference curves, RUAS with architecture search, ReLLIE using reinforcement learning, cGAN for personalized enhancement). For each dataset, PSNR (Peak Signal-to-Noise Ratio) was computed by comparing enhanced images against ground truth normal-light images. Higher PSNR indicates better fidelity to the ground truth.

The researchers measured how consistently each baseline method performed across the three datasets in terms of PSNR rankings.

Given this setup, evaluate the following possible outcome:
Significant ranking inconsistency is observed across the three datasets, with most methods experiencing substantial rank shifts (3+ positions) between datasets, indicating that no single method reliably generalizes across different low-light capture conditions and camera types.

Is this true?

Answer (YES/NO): YES